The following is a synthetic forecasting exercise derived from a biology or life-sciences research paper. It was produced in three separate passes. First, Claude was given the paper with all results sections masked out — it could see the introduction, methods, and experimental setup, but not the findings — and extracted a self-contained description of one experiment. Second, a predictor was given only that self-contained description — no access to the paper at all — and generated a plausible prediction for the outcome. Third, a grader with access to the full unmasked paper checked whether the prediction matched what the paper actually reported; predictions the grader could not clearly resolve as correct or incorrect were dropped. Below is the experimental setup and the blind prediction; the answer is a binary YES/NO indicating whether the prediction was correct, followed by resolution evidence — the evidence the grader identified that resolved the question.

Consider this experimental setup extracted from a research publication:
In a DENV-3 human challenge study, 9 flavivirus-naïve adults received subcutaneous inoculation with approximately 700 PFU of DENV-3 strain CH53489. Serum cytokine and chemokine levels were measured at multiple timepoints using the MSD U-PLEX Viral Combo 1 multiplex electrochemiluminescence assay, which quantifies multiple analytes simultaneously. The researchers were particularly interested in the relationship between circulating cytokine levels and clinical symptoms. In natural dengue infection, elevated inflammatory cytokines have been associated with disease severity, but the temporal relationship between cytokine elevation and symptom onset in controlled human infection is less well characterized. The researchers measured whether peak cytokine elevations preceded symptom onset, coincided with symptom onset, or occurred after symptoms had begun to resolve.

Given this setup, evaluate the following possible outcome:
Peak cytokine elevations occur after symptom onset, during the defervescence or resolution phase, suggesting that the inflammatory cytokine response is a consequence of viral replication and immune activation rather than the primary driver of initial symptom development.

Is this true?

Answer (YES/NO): NO